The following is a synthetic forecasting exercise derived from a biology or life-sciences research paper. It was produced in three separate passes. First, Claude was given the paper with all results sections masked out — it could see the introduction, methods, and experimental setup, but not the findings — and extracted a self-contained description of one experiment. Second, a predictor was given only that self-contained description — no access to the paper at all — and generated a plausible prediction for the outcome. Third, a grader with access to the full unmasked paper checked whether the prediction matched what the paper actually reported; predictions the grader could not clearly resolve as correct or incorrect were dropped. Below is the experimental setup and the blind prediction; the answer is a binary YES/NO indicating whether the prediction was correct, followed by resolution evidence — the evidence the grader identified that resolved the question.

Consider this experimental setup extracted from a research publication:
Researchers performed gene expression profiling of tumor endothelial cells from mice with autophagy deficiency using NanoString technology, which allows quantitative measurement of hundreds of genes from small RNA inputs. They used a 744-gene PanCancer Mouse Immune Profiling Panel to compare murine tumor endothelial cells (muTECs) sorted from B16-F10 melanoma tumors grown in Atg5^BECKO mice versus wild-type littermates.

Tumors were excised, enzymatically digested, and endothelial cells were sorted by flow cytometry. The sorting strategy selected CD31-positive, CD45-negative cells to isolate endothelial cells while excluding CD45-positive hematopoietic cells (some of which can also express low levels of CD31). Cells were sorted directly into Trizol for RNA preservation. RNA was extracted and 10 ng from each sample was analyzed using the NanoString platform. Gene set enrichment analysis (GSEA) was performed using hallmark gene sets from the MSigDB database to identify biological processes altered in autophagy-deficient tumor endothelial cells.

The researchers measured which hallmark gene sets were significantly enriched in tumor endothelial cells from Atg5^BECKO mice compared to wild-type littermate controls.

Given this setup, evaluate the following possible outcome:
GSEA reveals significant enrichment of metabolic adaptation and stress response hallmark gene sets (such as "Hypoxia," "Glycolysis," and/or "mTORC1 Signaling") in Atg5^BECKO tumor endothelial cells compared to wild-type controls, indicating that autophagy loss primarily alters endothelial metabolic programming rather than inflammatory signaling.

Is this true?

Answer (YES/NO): NO